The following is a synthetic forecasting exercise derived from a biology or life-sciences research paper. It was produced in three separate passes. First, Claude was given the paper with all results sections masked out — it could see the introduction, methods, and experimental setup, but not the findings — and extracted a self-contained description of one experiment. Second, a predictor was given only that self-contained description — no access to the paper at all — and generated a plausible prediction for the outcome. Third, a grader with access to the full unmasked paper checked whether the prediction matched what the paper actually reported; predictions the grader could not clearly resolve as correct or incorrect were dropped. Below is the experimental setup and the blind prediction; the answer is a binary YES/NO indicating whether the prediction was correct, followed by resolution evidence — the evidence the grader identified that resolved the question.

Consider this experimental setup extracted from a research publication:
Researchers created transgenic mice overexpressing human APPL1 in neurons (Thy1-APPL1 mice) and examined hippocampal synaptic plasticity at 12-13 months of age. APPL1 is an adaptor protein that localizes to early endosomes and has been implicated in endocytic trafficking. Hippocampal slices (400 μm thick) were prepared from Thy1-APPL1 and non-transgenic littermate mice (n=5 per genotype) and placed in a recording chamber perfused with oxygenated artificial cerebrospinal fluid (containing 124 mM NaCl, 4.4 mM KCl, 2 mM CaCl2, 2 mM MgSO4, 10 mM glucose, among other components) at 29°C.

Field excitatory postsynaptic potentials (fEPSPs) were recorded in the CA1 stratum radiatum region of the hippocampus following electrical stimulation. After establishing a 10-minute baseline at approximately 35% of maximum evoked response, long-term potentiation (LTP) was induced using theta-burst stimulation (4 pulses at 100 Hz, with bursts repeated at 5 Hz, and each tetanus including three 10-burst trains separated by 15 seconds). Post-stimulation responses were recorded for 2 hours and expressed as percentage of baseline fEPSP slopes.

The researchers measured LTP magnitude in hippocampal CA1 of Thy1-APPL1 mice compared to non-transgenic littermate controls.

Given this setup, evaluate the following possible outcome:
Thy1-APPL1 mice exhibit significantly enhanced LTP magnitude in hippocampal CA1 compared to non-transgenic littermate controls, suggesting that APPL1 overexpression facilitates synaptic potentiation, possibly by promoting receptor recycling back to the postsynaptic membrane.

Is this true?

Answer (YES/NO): NO